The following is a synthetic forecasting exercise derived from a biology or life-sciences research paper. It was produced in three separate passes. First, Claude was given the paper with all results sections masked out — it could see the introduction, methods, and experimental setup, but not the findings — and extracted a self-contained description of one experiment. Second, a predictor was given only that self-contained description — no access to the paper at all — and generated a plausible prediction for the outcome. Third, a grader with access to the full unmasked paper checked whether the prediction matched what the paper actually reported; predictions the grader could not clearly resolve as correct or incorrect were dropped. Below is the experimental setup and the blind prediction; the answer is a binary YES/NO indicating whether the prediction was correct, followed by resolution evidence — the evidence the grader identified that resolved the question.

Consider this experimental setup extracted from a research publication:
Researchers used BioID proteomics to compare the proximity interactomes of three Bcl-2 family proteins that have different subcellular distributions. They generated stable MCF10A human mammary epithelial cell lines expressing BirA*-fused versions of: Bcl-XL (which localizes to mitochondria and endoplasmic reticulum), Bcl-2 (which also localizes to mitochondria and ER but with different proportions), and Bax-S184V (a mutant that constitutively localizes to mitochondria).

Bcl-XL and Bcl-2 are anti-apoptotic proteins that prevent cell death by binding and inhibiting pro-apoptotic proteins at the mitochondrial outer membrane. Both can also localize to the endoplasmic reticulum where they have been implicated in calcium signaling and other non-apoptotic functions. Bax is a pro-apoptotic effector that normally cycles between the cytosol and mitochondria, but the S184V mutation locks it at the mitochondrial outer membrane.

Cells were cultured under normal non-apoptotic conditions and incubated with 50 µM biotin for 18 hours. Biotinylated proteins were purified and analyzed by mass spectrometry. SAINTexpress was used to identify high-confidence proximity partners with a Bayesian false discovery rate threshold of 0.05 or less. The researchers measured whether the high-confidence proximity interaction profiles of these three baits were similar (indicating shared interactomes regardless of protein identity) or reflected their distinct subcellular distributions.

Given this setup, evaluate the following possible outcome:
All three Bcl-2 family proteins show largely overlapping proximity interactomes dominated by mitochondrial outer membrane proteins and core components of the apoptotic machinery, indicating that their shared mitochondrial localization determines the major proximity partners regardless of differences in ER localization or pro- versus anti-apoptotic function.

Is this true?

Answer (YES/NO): NO